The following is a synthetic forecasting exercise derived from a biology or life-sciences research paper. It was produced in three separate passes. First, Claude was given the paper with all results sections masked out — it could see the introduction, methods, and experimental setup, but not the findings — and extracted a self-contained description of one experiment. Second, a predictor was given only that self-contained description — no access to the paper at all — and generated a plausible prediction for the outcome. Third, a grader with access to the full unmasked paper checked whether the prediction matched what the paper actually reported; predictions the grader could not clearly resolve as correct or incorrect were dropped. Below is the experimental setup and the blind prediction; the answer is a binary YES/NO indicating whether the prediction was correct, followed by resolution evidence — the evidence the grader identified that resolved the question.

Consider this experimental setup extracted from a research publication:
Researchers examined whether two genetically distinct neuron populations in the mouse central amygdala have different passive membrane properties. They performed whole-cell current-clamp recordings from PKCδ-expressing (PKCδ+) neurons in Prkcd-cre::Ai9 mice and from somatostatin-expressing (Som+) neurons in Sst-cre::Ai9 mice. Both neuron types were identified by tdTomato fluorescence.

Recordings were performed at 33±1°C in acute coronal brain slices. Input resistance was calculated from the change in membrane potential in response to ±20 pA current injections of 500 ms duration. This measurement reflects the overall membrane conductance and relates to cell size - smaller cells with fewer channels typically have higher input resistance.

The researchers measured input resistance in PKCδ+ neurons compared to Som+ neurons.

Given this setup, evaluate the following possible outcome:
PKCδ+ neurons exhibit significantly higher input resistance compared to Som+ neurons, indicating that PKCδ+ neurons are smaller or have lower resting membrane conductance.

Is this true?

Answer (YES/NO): NO